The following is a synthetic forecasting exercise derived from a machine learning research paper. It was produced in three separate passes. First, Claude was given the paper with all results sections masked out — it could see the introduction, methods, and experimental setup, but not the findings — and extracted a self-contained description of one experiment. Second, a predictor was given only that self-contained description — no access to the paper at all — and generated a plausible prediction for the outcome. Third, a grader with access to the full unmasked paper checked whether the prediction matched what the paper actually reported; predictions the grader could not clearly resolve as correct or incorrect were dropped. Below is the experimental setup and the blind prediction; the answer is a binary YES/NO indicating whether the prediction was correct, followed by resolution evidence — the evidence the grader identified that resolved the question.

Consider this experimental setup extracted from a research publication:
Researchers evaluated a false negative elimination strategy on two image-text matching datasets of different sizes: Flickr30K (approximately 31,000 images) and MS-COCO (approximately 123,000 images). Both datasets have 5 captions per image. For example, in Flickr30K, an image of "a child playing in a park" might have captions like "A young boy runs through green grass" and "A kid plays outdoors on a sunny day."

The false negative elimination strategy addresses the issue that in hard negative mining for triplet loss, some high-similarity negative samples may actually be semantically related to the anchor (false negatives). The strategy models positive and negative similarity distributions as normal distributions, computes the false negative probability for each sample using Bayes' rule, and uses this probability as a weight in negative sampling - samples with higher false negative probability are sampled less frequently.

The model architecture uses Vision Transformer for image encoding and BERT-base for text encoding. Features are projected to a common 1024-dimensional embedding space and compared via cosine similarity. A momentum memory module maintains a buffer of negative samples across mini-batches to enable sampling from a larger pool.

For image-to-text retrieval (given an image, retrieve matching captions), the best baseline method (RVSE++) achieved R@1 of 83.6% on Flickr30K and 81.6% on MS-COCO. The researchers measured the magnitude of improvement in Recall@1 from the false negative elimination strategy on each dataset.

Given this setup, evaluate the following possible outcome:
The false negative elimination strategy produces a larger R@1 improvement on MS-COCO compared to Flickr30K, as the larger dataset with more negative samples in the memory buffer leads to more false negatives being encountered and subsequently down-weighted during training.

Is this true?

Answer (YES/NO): NO